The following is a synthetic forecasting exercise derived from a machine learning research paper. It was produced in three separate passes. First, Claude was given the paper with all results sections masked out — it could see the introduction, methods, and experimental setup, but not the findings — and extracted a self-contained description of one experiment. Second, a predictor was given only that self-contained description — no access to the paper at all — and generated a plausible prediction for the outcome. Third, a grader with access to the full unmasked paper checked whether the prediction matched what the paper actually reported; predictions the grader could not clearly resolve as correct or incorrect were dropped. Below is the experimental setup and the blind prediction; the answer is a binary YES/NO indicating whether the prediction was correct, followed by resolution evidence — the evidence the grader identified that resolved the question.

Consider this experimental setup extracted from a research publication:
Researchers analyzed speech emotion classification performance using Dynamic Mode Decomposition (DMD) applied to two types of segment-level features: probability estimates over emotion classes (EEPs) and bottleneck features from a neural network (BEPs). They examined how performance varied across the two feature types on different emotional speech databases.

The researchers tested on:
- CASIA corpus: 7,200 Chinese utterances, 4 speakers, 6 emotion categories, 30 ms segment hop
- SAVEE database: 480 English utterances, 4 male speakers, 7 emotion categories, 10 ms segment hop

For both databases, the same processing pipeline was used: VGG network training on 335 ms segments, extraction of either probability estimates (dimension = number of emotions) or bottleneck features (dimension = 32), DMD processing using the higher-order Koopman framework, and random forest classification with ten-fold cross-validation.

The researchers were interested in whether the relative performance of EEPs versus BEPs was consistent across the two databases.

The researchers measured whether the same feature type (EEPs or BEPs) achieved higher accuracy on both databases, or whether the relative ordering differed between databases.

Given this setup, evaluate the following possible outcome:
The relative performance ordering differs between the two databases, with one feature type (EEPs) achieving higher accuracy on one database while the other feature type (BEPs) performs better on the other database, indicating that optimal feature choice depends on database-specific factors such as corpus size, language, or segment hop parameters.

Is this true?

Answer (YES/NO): YES